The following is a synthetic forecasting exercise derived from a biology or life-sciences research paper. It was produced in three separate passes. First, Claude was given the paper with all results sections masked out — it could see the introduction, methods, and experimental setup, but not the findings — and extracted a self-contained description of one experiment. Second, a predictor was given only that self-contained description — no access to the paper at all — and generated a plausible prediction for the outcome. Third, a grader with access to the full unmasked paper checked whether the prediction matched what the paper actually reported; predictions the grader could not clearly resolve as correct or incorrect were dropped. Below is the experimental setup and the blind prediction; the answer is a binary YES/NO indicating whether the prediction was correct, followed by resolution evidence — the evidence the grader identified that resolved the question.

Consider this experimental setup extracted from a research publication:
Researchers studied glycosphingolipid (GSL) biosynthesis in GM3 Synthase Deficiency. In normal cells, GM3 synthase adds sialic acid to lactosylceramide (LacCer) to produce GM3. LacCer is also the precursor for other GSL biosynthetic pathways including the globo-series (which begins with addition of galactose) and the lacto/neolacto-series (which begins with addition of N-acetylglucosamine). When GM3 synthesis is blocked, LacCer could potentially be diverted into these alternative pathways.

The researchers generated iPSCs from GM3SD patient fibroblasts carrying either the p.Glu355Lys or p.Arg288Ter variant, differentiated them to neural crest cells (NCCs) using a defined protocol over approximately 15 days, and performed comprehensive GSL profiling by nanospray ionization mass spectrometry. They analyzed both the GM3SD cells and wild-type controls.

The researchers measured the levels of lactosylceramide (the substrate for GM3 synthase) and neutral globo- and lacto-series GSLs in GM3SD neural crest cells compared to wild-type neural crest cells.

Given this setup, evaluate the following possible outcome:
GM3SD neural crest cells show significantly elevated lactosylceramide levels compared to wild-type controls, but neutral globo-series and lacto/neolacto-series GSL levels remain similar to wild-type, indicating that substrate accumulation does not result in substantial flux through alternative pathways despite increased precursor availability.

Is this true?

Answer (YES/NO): NO